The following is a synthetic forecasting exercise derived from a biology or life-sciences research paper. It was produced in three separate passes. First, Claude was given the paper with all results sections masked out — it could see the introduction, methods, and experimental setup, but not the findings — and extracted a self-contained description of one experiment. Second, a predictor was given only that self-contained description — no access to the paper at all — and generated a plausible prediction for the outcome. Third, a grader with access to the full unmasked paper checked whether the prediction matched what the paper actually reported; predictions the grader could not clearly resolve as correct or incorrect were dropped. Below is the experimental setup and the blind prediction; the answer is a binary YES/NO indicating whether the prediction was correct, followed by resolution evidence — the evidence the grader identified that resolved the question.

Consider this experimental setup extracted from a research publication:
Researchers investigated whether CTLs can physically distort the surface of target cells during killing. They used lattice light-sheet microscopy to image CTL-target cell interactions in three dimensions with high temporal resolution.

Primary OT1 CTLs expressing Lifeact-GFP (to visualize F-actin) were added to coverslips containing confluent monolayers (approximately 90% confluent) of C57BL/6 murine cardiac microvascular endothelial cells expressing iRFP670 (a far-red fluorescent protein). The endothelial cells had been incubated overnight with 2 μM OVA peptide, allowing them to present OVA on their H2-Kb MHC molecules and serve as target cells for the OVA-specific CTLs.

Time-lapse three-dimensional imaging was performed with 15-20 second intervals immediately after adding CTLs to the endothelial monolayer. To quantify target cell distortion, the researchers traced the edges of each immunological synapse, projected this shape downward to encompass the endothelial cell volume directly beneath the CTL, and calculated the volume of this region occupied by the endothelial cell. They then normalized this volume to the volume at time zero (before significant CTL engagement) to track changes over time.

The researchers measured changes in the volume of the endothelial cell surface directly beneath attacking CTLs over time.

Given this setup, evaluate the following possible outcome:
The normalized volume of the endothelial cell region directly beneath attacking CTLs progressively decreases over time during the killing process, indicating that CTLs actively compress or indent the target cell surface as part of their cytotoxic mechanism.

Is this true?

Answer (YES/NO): YES